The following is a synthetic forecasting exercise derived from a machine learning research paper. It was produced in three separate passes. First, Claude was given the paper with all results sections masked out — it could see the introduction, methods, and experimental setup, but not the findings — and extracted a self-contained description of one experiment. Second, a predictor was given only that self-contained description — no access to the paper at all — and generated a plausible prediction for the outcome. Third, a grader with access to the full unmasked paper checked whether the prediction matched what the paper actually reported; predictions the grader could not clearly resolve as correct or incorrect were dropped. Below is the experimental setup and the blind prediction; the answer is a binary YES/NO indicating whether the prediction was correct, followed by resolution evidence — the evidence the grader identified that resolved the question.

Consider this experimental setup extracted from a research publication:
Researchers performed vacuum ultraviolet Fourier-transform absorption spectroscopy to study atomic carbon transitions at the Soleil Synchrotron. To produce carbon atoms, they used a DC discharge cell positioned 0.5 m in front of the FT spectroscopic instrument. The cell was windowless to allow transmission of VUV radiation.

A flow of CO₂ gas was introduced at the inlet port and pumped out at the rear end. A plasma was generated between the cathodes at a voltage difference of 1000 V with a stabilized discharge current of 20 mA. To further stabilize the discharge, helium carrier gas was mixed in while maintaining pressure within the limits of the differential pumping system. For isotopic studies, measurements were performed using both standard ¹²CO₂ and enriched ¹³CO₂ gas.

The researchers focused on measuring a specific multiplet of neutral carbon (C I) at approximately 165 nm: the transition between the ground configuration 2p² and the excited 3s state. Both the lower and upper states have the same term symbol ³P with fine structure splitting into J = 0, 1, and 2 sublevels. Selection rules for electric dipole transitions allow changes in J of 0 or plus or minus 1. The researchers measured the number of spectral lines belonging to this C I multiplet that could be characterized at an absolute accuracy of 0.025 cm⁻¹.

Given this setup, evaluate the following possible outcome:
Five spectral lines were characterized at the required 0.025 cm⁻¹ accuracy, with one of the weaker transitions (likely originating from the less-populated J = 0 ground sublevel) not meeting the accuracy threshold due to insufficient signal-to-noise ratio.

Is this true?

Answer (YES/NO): NO